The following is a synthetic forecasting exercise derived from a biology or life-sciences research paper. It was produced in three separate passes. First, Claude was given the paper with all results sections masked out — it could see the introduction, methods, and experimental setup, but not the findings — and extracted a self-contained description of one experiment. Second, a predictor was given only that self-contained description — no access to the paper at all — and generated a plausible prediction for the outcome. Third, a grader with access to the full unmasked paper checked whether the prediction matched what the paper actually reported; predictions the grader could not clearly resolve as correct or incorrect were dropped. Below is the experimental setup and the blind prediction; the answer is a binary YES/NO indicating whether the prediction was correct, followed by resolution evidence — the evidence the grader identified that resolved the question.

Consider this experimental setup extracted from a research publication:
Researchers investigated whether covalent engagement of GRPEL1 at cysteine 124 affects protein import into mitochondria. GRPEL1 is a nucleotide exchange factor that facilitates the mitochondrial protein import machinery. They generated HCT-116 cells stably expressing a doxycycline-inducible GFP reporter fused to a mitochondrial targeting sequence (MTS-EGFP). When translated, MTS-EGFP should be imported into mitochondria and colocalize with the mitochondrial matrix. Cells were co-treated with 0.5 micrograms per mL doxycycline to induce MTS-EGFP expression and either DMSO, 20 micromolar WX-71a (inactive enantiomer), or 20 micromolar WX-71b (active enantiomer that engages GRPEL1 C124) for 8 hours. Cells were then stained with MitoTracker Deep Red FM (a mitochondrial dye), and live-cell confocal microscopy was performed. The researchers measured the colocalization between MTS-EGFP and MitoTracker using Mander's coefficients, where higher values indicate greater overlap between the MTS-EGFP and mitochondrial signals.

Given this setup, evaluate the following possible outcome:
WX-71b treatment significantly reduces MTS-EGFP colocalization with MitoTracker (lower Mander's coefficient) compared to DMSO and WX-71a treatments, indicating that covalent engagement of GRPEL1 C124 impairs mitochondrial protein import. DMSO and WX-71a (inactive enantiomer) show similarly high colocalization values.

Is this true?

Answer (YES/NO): YES